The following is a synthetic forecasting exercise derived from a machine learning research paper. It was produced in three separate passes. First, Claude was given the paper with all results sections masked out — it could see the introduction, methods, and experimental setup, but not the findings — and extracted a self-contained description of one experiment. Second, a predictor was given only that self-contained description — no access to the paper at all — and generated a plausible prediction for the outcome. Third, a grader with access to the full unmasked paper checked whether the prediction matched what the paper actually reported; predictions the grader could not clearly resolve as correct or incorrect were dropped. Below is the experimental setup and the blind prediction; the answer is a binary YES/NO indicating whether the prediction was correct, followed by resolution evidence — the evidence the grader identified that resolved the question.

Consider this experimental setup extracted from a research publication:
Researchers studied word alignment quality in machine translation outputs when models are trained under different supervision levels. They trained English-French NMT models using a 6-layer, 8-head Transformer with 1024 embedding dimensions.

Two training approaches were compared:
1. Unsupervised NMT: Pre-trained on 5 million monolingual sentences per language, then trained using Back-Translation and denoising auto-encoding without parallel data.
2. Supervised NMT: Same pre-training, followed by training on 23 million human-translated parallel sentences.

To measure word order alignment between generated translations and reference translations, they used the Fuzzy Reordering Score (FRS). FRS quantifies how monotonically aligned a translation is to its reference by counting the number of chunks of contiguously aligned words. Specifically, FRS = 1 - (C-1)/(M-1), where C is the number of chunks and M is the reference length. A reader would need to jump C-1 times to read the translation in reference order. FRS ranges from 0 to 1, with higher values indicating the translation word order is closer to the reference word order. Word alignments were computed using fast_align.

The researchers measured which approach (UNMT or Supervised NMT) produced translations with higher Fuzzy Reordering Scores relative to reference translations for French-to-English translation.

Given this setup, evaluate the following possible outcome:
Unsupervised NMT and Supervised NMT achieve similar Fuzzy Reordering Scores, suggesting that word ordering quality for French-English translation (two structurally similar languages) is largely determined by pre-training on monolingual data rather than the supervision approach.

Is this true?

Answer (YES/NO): NO